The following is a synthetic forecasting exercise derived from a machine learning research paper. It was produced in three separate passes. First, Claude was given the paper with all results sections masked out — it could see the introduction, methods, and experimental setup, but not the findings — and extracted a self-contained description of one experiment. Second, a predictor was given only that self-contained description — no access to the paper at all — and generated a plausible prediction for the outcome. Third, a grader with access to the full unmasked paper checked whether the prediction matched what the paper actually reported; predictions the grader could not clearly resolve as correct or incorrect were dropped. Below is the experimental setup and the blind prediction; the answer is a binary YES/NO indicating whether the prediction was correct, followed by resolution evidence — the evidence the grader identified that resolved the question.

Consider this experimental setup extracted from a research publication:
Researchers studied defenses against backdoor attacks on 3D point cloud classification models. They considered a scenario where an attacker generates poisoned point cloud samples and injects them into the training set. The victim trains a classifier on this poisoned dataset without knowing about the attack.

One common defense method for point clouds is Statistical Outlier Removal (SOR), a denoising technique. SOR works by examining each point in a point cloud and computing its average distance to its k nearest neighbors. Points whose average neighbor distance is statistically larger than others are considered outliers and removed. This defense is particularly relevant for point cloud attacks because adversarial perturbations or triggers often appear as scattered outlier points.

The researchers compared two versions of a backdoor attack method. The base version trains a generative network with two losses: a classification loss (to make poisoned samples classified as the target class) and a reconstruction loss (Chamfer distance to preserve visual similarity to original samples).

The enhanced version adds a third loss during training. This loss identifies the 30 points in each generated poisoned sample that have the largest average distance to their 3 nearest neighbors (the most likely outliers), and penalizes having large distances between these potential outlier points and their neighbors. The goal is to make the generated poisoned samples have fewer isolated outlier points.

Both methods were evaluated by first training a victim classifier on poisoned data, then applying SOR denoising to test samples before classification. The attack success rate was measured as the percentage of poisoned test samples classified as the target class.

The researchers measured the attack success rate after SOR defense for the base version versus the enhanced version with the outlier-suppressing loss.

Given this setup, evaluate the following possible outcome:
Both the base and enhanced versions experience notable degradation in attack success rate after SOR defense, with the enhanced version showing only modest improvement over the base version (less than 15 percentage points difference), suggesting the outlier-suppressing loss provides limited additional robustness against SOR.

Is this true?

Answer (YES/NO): YES